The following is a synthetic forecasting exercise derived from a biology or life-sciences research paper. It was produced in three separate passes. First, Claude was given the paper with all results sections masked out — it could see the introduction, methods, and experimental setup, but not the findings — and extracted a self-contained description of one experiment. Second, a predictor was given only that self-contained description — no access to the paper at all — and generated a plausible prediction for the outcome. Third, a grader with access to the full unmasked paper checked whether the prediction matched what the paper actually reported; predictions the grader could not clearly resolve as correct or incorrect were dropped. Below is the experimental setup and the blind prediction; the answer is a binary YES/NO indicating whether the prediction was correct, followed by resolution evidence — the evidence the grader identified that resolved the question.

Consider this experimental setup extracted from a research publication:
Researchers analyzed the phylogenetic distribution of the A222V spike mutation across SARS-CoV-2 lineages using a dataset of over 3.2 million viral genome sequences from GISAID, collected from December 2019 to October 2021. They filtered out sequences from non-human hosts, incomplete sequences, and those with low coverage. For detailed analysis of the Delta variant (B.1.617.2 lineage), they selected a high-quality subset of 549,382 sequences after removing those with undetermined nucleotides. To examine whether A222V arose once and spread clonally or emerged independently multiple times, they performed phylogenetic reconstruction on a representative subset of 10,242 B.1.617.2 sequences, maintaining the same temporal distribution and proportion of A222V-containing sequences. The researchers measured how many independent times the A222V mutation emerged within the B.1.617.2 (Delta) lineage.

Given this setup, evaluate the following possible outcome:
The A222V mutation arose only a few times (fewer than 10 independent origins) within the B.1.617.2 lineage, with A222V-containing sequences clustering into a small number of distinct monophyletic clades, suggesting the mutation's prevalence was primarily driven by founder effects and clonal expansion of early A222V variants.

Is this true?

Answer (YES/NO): NO